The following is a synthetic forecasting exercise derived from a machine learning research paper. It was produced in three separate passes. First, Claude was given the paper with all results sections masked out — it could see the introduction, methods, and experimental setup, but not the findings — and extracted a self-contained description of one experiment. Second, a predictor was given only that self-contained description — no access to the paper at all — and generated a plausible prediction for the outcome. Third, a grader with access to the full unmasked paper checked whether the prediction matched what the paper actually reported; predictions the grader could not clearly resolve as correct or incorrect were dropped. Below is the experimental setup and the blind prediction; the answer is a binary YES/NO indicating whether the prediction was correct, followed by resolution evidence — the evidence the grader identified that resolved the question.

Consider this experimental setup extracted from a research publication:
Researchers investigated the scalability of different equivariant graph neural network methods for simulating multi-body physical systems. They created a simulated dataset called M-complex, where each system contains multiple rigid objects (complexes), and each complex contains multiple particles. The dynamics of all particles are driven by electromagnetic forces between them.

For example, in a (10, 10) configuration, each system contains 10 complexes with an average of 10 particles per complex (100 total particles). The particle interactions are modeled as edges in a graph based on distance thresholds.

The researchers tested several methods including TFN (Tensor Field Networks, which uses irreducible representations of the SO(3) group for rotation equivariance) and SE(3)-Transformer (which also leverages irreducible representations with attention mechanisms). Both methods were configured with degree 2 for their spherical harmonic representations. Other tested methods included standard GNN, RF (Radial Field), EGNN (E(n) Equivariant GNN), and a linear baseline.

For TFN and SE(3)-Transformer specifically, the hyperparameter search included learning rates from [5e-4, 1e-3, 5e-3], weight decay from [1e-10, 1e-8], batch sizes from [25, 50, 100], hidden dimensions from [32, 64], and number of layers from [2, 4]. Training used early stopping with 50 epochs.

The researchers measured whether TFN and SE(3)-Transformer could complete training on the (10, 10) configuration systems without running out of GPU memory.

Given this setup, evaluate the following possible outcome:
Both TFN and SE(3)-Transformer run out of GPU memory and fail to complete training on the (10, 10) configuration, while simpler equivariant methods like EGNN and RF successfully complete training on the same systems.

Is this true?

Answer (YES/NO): YES